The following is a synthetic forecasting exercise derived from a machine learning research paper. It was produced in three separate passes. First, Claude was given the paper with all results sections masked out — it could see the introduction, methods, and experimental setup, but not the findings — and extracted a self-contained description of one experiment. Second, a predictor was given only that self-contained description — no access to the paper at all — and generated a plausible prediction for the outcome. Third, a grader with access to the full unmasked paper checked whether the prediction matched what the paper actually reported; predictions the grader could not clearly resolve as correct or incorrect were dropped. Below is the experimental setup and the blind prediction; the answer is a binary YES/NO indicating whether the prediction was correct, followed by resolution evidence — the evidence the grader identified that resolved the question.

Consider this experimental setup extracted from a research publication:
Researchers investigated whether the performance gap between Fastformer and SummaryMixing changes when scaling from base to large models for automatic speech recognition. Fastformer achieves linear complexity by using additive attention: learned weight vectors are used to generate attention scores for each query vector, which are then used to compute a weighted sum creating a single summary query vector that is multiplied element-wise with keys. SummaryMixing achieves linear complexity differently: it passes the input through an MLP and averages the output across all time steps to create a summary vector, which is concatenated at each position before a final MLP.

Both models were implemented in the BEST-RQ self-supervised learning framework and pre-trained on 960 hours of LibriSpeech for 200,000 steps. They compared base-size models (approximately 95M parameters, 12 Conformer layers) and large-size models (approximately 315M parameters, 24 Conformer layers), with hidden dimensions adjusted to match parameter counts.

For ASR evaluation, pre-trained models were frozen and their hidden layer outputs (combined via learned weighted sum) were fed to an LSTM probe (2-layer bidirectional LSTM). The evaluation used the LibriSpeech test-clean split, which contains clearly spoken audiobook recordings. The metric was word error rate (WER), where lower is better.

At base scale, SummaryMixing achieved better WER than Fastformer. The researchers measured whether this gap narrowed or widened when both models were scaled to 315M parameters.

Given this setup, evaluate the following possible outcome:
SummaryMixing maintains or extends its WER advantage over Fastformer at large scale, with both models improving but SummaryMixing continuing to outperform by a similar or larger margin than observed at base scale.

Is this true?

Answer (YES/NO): NO